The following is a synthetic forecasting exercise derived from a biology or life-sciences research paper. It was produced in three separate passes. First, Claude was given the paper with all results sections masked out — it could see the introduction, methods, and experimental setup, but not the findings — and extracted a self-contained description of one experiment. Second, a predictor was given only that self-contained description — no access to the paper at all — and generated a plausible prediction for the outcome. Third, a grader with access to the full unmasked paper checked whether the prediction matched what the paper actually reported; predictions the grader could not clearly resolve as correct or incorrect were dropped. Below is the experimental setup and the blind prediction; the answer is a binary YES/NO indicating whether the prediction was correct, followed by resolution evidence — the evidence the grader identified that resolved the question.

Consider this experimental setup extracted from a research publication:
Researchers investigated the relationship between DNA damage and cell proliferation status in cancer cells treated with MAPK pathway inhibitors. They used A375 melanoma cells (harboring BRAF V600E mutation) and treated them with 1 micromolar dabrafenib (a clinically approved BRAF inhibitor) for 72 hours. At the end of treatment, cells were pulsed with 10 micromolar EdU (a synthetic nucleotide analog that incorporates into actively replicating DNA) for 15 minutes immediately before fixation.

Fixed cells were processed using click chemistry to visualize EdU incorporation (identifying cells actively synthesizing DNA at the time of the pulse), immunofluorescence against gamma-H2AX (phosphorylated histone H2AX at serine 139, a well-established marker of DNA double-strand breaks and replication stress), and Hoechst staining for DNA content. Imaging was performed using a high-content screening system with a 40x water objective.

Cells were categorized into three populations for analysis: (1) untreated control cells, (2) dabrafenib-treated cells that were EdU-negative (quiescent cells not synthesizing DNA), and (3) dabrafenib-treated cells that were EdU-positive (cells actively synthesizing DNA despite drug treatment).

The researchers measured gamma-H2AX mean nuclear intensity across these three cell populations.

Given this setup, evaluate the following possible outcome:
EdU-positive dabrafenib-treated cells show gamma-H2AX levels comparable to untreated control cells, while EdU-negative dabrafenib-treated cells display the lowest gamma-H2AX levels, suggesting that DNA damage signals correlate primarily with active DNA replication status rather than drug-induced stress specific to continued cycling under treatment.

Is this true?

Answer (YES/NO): NO